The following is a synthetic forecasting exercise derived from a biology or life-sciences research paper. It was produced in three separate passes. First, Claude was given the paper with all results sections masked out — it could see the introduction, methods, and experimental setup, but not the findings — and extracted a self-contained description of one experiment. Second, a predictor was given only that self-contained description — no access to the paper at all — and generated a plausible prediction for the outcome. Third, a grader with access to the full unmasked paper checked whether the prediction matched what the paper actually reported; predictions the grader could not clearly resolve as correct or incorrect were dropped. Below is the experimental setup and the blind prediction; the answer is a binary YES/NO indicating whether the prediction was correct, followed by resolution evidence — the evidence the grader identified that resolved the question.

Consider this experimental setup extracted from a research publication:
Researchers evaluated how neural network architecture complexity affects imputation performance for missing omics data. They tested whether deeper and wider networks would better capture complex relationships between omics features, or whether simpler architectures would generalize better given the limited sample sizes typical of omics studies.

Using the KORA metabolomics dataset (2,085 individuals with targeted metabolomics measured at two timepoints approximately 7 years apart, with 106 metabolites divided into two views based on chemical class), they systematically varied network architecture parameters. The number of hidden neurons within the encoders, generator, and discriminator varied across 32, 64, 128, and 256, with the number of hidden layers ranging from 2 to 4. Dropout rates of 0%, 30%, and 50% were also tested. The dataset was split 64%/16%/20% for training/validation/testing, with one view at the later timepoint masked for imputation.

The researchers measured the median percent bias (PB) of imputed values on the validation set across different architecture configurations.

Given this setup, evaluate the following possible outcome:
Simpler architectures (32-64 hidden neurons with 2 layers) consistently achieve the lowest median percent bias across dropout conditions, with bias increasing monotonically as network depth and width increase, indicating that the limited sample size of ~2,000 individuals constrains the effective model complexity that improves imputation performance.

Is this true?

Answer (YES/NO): NO